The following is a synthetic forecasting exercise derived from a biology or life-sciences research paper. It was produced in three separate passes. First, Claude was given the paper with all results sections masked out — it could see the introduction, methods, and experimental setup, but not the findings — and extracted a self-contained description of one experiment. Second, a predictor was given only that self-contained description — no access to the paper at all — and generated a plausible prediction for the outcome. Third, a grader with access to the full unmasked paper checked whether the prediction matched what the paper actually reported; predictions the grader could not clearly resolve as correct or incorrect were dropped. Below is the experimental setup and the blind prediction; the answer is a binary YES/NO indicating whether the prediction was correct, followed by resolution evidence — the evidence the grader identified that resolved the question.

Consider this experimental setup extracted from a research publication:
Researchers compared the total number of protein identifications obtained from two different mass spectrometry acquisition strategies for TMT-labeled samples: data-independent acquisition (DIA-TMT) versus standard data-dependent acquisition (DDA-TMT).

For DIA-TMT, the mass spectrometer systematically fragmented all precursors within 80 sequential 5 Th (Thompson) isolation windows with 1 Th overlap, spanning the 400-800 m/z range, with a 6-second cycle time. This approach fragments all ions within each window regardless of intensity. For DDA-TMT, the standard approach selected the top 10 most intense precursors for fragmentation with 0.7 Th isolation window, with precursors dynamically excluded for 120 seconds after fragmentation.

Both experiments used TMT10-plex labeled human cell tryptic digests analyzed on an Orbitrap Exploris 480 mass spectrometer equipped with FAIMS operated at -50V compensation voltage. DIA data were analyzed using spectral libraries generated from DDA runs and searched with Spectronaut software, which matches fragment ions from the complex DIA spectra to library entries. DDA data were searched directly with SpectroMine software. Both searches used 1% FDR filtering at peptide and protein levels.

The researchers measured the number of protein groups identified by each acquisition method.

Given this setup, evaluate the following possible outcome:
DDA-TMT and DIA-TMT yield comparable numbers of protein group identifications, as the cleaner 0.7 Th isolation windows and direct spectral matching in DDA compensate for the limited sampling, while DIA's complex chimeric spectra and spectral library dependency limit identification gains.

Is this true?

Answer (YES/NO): YES